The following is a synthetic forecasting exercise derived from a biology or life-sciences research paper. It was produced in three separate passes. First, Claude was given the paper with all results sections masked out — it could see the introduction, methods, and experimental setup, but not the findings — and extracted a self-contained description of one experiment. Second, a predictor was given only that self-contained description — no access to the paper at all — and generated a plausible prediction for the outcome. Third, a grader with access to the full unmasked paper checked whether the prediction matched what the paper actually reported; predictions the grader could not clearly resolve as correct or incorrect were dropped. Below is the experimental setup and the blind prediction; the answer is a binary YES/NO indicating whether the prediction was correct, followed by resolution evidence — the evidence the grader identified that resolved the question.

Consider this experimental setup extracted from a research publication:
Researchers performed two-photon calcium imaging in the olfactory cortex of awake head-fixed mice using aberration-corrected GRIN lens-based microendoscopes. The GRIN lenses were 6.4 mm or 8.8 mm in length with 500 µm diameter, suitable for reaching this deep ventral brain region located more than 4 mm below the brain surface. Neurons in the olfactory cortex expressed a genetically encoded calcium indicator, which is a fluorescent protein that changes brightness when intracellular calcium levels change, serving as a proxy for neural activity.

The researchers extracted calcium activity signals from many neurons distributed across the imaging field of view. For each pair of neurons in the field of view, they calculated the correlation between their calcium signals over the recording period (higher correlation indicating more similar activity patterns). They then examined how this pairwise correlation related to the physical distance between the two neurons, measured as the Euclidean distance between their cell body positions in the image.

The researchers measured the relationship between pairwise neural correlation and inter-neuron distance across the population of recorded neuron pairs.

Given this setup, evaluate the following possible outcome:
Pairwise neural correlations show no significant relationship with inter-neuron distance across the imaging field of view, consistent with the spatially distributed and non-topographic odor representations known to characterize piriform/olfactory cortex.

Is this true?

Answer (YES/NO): NO